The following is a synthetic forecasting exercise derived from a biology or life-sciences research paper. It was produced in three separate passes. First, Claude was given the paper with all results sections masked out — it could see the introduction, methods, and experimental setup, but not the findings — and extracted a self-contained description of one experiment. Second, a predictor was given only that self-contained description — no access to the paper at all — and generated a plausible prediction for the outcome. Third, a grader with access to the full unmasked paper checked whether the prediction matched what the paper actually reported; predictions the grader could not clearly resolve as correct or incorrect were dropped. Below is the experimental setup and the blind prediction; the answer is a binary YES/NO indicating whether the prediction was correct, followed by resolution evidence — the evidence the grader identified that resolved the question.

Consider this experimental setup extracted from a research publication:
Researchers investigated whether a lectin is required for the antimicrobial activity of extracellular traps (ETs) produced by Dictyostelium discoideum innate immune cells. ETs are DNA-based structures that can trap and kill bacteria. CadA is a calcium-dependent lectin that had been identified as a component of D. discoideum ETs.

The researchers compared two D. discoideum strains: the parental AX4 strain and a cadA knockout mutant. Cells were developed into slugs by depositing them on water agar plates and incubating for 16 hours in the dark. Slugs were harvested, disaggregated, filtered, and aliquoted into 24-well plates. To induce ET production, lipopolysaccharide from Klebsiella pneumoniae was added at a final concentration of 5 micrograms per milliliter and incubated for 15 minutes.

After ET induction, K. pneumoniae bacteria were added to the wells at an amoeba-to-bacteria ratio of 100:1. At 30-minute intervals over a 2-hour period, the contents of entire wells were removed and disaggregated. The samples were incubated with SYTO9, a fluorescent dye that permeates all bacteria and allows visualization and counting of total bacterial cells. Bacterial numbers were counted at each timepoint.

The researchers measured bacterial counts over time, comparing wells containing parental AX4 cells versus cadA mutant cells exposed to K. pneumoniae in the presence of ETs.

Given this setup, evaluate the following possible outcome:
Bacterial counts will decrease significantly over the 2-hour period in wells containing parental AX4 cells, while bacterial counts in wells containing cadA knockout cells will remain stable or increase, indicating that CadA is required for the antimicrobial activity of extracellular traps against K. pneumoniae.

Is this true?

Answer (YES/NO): NO